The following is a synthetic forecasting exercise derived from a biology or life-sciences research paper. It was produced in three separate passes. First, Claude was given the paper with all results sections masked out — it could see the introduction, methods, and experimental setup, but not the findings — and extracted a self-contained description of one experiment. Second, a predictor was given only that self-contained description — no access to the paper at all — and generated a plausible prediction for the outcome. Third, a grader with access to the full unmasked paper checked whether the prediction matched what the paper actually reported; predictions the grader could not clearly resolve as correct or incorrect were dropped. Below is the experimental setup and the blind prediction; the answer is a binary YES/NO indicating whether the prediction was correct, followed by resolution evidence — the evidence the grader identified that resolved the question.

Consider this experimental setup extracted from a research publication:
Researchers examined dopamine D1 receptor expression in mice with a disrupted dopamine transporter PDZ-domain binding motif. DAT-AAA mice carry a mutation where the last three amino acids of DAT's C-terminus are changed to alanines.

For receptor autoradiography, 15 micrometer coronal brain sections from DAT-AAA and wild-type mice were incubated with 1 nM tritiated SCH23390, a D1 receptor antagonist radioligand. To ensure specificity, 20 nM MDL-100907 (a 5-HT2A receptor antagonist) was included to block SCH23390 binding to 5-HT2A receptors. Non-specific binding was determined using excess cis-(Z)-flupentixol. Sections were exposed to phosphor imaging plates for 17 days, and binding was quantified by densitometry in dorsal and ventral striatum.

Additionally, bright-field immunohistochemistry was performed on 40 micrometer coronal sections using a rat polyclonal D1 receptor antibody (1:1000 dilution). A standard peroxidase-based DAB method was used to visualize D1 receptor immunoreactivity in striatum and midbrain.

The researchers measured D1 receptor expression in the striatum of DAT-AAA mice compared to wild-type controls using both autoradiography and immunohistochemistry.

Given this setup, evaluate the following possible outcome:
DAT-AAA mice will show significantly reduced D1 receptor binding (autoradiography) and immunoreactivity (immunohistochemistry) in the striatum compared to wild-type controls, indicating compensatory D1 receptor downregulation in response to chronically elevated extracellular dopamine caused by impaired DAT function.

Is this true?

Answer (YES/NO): NO